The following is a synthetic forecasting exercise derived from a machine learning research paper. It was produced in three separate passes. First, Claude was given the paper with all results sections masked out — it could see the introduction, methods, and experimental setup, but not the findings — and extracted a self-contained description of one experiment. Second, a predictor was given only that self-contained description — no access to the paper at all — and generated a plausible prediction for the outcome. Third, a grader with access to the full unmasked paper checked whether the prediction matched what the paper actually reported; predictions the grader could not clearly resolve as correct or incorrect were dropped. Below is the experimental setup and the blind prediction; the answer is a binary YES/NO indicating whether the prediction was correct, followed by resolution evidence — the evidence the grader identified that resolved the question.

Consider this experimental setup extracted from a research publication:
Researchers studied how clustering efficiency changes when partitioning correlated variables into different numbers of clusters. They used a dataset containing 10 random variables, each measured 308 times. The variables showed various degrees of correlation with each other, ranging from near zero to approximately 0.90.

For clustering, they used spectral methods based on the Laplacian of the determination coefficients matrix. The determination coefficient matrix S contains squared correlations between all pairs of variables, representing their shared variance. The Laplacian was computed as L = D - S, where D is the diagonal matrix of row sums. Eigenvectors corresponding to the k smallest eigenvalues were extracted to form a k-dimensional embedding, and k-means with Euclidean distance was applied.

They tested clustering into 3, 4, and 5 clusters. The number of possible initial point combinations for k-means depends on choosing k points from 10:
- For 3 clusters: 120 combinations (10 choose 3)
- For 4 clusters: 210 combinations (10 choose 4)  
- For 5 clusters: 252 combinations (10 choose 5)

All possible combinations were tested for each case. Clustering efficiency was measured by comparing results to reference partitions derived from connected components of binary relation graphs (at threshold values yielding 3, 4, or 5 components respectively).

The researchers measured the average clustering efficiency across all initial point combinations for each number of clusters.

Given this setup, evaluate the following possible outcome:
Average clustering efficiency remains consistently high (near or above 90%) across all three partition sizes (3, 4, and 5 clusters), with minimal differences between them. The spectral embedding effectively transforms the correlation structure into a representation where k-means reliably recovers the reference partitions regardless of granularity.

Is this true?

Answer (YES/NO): NO